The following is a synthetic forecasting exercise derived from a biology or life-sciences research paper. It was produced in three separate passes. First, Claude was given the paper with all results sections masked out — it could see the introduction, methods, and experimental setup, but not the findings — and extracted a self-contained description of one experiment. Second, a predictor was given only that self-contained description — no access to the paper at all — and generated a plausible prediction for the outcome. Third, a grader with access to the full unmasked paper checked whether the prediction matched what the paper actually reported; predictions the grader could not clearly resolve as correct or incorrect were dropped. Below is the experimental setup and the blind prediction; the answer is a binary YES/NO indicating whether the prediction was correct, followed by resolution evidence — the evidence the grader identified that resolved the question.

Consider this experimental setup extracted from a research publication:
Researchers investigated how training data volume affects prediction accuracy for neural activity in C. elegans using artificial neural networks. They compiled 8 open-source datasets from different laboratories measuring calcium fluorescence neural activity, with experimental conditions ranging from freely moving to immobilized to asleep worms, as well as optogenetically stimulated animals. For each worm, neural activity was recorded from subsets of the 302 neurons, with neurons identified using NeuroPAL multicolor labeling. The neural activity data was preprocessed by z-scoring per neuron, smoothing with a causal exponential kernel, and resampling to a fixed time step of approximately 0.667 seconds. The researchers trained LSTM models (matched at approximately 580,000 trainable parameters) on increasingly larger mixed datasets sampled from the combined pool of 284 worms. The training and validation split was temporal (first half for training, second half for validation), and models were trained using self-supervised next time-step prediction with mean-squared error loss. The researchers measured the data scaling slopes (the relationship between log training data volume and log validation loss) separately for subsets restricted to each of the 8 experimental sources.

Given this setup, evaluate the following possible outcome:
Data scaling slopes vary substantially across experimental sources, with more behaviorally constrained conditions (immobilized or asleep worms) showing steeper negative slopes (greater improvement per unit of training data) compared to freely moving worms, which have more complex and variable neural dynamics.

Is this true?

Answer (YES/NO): NO